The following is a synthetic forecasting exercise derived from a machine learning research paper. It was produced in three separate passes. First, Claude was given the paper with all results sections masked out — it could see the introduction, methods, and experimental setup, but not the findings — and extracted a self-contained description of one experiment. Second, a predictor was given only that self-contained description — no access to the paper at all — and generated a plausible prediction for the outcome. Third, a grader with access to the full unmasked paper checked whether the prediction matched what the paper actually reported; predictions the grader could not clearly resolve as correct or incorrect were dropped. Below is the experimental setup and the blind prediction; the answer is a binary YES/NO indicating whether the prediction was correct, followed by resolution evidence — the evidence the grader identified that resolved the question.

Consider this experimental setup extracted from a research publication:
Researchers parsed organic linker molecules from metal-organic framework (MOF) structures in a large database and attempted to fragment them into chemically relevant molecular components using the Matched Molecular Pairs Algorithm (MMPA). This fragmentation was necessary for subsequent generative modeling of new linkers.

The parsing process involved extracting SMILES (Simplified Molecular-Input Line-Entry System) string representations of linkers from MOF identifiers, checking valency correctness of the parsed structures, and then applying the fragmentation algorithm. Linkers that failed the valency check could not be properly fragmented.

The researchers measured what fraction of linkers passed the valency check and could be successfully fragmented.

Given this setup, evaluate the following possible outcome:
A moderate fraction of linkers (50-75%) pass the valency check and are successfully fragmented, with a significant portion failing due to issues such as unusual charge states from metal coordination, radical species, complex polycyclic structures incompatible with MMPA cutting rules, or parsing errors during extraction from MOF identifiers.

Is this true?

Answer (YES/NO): NO